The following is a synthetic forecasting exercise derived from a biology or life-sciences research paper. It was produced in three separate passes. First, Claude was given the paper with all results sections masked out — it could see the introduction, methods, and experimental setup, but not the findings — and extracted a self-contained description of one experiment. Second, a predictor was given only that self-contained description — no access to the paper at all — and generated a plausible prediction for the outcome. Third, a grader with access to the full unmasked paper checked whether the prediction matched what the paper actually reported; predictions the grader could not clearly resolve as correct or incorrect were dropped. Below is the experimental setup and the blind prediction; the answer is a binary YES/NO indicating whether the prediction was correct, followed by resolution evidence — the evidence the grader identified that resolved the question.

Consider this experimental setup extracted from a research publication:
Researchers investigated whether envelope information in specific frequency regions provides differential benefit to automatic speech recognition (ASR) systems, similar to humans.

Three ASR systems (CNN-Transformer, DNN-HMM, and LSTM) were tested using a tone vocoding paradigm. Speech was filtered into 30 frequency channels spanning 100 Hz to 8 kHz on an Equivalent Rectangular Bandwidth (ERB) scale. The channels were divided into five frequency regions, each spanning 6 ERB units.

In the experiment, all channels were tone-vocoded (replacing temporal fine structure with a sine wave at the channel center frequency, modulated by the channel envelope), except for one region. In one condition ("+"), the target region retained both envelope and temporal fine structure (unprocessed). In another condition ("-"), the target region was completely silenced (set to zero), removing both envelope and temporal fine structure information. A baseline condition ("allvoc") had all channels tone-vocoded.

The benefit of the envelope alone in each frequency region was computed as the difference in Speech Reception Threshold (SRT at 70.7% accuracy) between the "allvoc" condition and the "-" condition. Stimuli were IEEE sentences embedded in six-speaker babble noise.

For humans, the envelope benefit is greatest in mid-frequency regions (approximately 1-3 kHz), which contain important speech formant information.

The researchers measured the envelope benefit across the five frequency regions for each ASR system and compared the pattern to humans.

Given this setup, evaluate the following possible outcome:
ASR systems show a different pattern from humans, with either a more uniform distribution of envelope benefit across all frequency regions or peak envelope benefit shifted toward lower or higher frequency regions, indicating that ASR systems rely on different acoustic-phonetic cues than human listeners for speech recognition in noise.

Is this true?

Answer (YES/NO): YES